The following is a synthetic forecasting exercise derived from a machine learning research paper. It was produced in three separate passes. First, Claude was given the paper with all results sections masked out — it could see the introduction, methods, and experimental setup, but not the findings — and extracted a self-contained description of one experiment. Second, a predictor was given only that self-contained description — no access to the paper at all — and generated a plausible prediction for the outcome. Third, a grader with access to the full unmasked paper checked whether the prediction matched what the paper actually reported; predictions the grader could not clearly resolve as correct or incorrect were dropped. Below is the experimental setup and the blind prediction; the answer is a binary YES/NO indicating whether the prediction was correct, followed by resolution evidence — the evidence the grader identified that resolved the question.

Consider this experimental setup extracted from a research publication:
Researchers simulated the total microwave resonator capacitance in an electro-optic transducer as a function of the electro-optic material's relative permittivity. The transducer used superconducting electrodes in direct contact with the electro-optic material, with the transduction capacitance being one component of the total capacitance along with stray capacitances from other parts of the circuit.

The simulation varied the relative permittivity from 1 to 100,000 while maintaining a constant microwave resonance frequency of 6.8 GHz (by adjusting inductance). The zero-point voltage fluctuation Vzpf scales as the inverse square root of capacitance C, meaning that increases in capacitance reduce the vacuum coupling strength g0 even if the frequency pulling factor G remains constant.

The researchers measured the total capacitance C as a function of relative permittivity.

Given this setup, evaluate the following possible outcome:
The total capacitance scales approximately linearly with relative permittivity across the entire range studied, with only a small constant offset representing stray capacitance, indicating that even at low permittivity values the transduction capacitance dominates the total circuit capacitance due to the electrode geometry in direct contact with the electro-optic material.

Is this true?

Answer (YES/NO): NO